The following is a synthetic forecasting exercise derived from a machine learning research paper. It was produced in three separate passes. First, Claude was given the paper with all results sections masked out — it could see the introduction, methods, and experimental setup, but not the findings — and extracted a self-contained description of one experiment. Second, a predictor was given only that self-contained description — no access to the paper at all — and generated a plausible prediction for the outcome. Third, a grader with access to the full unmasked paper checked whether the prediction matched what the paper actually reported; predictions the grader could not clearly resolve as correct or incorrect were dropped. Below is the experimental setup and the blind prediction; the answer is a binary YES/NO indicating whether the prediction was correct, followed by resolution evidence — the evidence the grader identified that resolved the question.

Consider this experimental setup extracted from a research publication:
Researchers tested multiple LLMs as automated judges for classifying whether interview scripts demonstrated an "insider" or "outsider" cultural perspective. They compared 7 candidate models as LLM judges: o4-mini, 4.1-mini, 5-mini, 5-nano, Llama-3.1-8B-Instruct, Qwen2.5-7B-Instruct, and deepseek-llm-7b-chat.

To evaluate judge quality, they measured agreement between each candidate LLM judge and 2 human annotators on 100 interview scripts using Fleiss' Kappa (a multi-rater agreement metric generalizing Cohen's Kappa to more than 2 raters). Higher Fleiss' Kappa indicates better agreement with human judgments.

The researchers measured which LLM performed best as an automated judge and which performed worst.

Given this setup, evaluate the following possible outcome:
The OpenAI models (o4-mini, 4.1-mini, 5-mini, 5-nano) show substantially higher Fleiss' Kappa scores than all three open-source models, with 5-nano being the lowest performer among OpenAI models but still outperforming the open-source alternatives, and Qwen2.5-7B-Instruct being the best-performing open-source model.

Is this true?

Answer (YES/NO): NO